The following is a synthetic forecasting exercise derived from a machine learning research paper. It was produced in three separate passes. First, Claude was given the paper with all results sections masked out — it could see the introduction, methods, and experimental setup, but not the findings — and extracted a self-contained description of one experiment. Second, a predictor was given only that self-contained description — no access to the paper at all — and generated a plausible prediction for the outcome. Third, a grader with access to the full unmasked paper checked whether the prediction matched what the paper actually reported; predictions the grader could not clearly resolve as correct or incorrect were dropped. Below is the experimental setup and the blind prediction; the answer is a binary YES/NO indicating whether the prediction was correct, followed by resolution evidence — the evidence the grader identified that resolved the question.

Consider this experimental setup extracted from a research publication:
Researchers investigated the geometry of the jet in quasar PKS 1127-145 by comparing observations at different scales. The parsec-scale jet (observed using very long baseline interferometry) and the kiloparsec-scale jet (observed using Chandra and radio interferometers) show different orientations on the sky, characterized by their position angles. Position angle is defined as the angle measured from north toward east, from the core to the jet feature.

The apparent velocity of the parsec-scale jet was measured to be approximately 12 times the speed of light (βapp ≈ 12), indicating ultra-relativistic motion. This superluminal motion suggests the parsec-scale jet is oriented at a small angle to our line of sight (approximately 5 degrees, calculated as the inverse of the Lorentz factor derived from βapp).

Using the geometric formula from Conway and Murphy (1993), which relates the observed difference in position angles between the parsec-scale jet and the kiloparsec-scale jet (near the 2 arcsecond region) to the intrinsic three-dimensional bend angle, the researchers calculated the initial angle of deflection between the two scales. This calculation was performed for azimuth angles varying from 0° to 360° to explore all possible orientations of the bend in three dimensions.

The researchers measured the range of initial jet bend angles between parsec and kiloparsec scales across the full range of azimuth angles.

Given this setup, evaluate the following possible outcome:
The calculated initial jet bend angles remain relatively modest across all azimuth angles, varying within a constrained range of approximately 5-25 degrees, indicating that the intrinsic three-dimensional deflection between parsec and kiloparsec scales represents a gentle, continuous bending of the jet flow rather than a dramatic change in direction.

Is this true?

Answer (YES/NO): NO